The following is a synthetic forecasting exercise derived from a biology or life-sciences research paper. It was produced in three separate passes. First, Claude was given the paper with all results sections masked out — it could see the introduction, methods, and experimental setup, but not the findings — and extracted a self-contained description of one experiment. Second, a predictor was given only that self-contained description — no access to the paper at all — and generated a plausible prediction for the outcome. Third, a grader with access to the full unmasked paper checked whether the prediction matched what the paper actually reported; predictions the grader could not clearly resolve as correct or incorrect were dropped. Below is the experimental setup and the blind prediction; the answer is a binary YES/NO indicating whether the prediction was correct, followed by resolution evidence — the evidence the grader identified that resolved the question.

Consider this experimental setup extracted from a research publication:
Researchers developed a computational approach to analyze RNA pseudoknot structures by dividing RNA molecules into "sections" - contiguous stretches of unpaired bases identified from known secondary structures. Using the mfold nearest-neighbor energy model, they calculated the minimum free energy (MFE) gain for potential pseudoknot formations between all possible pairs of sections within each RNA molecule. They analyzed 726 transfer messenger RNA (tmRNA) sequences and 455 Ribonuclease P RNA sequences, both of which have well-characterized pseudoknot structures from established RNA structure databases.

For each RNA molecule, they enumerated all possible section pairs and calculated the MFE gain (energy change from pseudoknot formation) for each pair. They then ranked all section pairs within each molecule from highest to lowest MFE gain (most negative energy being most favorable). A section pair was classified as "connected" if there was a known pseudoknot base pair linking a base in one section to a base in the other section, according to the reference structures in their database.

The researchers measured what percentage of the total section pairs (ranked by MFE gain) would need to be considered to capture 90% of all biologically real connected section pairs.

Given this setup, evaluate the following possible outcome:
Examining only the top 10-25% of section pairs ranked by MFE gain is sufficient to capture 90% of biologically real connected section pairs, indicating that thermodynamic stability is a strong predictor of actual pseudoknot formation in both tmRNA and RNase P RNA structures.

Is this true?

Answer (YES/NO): NO